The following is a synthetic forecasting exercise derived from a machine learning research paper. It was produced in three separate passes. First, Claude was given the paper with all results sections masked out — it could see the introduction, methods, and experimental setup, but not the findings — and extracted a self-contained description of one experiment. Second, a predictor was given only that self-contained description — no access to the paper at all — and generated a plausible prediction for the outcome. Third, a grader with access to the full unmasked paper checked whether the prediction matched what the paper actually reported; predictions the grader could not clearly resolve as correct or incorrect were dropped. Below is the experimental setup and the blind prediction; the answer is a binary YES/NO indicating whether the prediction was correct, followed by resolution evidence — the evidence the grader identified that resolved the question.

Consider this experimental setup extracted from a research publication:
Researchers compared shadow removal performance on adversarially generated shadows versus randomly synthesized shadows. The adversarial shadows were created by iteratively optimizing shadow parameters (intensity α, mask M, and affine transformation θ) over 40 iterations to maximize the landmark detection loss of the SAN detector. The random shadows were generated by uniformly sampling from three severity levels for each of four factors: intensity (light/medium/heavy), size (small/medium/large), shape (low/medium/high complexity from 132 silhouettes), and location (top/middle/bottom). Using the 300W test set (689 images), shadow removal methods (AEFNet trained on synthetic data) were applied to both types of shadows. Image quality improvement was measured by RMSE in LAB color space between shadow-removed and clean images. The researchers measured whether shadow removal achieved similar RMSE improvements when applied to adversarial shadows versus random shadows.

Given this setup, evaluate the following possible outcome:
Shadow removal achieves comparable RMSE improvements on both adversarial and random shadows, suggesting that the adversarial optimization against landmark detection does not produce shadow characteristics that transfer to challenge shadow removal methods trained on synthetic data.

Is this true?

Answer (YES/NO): NO